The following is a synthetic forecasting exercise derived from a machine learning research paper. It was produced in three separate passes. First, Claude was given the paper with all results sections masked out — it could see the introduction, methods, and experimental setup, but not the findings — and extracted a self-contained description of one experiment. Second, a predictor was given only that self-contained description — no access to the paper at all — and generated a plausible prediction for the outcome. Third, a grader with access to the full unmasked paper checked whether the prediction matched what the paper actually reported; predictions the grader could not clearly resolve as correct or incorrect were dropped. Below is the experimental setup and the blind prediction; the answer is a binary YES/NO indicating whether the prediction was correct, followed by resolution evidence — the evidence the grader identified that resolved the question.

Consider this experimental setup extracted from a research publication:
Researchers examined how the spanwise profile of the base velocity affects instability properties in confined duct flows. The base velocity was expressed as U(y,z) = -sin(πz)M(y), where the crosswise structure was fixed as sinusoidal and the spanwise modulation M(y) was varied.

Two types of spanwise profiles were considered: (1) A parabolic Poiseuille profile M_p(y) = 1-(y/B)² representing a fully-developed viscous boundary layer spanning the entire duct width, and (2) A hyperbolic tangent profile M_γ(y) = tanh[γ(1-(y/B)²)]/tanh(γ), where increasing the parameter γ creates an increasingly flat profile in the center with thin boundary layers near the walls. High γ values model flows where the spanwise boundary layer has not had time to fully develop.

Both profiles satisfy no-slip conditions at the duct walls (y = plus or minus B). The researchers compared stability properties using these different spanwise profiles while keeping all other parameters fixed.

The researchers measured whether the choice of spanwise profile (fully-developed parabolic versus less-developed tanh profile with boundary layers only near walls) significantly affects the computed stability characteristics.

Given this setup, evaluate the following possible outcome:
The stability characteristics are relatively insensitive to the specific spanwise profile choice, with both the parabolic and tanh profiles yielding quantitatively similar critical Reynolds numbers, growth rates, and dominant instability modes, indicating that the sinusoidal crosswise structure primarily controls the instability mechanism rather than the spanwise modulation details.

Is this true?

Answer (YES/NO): NO